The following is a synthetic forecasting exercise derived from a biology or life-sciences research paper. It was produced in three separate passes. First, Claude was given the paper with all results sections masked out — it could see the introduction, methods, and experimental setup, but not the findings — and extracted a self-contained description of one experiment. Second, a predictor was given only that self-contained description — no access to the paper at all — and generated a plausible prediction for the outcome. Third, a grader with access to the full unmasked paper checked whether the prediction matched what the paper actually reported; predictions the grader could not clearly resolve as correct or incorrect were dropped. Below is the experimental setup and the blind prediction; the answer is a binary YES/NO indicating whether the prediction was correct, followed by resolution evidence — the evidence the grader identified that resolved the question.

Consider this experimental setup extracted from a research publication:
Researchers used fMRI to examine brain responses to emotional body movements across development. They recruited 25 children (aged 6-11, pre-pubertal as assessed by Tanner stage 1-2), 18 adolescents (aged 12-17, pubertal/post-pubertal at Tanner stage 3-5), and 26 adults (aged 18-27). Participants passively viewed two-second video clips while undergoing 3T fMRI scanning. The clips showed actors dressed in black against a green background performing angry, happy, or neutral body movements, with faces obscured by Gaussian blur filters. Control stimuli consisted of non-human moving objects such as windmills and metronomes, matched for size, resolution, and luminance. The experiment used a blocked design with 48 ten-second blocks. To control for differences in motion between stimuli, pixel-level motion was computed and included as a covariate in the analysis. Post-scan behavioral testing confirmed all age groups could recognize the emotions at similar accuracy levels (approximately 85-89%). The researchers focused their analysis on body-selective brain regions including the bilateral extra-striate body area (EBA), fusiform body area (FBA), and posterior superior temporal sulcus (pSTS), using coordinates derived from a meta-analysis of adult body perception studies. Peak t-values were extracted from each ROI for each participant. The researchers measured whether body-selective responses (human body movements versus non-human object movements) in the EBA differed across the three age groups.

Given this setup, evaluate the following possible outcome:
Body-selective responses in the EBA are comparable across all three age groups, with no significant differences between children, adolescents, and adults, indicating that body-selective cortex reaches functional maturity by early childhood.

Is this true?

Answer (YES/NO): NO